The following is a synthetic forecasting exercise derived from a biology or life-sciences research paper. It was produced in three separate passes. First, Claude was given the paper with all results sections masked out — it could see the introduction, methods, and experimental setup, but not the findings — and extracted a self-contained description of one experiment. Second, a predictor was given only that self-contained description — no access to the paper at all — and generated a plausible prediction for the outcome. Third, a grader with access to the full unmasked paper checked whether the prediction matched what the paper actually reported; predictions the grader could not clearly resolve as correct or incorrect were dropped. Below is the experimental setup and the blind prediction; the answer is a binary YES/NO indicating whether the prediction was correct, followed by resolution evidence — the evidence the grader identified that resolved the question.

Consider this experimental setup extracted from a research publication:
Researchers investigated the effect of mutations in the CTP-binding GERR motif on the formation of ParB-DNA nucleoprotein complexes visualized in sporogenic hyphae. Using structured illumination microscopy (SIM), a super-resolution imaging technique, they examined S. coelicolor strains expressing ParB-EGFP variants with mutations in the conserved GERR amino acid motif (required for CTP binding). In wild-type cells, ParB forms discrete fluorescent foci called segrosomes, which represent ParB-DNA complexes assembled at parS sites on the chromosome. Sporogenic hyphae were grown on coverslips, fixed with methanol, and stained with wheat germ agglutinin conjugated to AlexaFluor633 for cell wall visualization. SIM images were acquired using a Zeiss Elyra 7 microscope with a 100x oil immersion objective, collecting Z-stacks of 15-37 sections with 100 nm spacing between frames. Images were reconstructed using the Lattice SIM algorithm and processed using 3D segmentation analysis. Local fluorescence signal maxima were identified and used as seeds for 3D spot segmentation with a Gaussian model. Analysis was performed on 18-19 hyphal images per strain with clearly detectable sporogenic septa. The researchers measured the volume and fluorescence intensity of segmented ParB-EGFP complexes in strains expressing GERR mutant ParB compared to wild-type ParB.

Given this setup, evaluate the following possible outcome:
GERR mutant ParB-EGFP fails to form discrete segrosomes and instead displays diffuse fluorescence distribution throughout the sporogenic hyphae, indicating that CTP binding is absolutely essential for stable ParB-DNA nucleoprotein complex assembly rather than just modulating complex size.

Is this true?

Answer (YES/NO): NO